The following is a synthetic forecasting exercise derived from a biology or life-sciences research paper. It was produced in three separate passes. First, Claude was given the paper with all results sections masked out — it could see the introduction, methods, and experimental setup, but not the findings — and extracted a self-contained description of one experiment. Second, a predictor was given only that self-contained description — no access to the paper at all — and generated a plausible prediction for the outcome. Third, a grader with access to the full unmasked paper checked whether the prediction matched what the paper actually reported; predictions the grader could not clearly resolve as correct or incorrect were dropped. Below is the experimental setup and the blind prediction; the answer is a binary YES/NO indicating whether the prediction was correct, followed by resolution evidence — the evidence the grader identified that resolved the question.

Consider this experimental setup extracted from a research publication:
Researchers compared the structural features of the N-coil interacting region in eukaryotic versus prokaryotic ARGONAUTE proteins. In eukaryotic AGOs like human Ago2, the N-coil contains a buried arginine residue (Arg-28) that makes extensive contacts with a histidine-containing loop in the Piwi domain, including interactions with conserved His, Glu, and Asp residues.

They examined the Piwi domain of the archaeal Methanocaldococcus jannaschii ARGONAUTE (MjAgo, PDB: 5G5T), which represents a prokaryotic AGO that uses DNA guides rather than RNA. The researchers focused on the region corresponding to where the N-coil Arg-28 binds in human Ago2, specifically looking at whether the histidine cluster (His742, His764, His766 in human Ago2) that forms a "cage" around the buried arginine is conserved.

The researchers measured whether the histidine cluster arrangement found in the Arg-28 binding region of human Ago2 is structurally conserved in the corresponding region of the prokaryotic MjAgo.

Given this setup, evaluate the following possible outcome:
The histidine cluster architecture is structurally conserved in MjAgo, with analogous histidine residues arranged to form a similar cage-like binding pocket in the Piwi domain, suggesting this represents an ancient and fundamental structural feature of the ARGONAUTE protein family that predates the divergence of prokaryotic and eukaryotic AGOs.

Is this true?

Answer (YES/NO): NO